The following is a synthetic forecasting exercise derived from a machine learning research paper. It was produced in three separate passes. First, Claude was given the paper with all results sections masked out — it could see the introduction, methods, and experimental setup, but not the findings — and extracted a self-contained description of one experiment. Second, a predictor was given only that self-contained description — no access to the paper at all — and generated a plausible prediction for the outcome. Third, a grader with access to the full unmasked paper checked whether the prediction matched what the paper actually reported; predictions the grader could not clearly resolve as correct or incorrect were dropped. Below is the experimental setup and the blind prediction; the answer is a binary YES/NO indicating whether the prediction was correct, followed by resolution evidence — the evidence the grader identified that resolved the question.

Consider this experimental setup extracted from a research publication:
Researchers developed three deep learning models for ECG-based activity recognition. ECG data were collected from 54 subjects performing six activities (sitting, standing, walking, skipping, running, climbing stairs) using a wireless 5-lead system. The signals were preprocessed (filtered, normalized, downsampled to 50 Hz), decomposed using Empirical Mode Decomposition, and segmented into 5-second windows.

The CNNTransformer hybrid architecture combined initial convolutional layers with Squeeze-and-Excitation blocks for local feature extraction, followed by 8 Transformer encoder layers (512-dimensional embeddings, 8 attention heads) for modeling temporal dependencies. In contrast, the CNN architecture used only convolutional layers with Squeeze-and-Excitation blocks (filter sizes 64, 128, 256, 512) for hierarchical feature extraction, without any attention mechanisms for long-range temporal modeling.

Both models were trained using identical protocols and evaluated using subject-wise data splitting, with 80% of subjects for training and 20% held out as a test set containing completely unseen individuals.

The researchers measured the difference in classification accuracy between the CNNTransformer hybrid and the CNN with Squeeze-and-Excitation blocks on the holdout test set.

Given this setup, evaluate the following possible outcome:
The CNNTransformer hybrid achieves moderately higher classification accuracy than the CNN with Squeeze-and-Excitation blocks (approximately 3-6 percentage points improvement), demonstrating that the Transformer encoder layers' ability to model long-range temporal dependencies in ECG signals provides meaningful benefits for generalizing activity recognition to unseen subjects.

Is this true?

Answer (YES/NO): NO